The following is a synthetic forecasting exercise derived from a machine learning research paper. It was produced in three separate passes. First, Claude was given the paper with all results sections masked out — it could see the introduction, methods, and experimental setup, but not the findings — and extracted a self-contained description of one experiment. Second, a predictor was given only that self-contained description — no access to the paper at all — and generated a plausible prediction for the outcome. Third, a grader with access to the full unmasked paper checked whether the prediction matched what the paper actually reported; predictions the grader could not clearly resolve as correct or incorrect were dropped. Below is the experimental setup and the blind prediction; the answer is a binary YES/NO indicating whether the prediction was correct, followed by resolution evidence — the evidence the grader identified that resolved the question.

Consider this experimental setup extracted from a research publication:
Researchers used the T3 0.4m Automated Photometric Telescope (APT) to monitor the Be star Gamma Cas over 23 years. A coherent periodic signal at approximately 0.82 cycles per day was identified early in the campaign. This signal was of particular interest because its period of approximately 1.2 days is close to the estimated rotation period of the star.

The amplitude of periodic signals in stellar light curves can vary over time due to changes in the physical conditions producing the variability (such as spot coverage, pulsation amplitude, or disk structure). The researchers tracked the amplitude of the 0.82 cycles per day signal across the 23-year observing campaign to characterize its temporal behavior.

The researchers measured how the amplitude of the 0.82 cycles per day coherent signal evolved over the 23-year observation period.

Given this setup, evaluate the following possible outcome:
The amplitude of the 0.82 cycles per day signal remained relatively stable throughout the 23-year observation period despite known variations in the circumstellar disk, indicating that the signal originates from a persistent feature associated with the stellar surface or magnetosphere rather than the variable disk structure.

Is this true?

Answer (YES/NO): NO